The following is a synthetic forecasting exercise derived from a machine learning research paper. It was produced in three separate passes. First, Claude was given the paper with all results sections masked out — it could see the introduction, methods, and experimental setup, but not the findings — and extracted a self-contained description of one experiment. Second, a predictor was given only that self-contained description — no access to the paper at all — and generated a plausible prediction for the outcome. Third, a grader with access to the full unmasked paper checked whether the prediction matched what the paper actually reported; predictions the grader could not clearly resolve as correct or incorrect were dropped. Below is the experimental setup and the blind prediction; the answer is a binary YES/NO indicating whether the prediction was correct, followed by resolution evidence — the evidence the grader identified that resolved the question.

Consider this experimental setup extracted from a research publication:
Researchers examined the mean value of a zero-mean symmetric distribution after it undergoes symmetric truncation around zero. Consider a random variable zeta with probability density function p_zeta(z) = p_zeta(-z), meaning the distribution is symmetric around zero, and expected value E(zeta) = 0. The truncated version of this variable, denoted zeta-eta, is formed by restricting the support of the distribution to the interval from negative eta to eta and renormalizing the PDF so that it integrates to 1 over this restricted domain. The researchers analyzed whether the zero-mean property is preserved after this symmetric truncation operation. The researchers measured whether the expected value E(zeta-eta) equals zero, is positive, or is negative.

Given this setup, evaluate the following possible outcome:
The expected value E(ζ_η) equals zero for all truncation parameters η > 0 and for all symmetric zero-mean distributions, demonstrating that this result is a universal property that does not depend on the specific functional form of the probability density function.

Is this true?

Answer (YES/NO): NO